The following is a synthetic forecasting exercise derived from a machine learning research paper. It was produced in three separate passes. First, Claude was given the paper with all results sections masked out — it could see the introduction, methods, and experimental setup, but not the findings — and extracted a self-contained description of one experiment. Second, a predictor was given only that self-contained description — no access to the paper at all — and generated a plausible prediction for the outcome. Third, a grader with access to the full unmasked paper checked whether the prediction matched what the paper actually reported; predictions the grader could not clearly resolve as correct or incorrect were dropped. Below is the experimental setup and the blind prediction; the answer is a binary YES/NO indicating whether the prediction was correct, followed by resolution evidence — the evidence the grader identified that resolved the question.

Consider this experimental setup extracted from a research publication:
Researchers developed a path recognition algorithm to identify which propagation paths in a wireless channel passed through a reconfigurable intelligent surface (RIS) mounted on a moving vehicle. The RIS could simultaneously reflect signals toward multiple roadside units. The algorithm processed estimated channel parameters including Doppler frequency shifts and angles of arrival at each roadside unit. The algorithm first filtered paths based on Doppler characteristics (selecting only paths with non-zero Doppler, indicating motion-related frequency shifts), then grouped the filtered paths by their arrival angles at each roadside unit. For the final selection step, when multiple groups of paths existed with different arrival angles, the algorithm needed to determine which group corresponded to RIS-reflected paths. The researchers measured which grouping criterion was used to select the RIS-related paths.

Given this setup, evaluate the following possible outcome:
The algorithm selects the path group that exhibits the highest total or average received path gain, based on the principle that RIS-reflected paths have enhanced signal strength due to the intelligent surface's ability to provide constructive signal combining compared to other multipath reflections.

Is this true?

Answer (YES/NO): NO